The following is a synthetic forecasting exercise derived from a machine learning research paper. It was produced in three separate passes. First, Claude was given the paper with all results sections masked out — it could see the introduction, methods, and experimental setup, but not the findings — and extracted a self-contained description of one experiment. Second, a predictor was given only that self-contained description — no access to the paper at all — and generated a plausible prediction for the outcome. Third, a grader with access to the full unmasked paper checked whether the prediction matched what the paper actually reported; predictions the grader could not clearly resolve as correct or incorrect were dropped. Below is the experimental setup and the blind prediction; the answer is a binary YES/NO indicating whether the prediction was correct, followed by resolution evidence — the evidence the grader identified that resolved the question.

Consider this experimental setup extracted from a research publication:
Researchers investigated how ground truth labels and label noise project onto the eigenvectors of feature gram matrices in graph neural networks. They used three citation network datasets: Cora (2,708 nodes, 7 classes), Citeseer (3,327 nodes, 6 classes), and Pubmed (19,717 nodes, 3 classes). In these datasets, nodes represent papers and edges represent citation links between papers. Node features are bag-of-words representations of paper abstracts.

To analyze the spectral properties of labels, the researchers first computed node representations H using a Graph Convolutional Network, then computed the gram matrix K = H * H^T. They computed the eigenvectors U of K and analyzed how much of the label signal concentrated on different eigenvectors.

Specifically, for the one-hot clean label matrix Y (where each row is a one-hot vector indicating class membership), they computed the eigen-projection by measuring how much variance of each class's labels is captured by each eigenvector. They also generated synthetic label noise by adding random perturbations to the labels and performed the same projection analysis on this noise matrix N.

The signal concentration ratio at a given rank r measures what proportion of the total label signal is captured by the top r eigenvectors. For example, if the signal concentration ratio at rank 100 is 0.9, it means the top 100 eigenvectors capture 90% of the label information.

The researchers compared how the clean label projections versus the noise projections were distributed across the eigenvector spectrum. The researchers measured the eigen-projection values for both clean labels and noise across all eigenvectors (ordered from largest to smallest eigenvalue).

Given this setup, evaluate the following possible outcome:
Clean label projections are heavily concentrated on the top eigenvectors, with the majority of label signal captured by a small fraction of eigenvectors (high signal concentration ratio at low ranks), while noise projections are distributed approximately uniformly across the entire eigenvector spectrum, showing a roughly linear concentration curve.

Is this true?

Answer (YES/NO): YES